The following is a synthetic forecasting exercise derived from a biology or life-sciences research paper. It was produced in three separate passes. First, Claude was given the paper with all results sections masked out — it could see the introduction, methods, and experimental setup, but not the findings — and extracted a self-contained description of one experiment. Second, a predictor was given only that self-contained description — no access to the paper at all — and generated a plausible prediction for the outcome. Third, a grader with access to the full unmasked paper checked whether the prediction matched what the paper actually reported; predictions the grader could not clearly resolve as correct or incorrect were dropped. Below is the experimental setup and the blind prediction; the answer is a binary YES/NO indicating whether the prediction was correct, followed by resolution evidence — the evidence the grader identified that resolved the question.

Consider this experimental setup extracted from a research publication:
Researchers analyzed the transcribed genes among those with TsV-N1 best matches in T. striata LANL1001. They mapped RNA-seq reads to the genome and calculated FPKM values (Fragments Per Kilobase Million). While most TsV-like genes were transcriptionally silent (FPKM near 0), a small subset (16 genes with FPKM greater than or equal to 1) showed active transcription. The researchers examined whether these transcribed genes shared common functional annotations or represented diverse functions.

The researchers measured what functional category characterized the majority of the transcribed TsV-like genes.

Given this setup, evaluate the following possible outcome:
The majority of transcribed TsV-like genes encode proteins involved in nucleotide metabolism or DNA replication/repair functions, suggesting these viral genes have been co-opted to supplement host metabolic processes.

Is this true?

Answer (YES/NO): NO